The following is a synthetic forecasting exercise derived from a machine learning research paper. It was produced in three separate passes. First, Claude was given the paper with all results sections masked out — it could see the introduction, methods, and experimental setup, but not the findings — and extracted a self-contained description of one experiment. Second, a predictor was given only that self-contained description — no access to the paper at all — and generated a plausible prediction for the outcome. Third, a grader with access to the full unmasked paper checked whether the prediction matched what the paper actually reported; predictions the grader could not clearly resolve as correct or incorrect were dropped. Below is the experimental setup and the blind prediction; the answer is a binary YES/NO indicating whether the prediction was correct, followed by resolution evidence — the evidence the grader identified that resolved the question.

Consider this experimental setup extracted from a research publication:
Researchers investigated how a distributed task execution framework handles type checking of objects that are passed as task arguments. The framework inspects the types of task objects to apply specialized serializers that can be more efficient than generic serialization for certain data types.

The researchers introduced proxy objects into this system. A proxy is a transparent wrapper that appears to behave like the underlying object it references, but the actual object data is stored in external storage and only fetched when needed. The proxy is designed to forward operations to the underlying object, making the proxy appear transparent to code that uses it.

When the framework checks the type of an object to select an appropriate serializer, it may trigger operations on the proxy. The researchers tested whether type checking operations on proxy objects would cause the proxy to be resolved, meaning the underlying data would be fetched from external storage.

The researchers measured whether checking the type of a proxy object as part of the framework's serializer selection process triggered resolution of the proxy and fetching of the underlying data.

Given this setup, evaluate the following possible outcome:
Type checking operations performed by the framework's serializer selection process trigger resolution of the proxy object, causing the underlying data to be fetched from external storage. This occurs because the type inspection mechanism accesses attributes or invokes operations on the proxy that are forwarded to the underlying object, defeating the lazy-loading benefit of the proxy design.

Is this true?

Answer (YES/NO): NO